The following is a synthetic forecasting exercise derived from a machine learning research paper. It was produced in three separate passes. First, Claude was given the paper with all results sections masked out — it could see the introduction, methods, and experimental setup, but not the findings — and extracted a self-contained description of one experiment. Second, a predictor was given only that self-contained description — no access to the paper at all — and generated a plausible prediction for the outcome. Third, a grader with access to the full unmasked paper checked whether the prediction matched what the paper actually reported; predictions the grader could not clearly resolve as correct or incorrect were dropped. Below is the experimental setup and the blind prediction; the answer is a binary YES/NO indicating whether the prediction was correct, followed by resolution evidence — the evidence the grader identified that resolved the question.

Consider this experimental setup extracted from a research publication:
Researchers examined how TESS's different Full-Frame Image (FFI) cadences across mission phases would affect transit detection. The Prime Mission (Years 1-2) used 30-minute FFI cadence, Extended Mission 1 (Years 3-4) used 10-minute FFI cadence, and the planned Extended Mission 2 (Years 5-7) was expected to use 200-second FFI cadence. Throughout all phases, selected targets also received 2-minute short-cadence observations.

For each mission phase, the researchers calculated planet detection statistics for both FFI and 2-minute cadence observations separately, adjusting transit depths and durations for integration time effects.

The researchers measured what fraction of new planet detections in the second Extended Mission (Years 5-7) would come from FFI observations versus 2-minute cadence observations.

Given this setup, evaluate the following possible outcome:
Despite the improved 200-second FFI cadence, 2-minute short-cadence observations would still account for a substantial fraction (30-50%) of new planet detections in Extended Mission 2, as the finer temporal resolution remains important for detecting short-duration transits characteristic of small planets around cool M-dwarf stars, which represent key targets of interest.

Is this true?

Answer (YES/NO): NO